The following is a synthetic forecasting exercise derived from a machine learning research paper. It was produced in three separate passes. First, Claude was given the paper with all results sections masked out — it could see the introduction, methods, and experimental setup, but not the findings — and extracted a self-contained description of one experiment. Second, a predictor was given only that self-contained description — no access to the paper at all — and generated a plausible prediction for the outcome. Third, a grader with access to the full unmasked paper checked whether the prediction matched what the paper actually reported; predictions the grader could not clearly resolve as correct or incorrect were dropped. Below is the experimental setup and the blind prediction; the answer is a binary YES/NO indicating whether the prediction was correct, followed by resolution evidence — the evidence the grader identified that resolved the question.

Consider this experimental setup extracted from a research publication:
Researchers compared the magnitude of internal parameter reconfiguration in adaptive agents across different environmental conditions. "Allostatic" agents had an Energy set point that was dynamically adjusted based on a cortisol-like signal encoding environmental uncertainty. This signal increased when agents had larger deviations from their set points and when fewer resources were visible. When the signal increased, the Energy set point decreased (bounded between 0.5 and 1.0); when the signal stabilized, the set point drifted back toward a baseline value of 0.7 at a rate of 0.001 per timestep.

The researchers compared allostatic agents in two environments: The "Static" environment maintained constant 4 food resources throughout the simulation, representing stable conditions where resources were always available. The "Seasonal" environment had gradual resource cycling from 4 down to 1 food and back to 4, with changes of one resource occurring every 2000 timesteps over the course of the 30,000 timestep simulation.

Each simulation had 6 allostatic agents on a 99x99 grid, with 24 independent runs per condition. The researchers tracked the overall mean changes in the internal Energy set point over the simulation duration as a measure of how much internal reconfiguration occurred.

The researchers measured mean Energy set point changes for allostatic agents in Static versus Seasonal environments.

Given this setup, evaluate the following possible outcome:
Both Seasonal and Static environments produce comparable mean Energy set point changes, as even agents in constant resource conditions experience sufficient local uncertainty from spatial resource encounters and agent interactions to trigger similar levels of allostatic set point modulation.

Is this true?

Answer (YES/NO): YES